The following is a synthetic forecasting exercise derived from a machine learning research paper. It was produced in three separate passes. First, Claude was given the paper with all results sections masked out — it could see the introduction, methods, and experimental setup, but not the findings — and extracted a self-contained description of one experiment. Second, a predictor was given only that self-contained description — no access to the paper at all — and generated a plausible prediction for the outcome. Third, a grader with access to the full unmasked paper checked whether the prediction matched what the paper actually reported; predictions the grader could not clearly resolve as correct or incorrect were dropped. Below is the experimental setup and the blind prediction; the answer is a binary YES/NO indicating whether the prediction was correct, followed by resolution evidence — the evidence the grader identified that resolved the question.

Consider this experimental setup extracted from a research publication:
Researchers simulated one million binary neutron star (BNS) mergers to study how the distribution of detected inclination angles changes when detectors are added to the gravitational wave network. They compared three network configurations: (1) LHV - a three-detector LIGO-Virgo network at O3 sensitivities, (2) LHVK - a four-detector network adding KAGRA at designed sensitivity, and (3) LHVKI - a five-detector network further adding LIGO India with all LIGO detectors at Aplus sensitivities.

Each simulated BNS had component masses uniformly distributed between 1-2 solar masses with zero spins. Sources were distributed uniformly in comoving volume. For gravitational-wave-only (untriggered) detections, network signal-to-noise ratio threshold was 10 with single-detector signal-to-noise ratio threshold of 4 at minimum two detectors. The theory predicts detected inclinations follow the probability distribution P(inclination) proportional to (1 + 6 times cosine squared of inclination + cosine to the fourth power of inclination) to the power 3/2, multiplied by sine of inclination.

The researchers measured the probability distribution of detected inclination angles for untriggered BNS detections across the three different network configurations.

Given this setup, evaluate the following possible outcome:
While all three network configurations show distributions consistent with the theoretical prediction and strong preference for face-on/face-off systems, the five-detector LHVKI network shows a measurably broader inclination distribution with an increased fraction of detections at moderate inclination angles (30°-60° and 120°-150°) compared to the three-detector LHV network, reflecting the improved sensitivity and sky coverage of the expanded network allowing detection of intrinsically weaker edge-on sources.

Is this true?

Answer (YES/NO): NO